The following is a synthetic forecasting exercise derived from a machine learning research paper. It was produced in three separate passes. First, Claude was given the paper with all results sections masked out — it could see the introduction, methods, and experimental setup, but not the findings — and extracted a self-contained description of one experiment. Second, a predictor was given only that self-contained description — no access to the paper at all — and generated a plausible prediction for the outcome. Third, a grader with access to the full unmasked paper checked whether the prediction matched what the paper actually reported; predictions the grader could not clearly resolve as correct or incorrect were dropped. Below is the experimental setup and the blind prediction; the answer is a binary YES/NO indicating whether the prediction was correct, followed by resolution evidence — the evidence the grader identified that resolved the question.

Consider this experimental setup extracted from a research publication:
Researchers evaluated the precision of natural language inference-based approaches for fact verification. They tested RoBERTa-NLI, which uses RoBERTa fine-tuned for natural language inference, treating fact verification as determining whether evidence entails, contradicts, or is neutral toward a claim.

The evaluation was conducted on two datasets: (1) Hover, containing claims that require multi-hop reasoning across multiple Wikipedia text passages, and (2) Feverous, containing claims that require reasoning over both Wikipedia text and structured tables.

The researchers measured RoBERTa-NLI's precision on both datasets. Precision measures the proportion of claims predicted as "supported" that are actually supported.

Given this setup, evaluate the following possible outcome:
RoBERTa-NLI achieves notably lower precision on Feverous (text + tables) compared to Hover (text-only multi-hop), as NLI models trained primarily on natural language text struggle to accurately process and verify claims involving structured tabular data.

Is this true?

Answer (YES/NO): YES